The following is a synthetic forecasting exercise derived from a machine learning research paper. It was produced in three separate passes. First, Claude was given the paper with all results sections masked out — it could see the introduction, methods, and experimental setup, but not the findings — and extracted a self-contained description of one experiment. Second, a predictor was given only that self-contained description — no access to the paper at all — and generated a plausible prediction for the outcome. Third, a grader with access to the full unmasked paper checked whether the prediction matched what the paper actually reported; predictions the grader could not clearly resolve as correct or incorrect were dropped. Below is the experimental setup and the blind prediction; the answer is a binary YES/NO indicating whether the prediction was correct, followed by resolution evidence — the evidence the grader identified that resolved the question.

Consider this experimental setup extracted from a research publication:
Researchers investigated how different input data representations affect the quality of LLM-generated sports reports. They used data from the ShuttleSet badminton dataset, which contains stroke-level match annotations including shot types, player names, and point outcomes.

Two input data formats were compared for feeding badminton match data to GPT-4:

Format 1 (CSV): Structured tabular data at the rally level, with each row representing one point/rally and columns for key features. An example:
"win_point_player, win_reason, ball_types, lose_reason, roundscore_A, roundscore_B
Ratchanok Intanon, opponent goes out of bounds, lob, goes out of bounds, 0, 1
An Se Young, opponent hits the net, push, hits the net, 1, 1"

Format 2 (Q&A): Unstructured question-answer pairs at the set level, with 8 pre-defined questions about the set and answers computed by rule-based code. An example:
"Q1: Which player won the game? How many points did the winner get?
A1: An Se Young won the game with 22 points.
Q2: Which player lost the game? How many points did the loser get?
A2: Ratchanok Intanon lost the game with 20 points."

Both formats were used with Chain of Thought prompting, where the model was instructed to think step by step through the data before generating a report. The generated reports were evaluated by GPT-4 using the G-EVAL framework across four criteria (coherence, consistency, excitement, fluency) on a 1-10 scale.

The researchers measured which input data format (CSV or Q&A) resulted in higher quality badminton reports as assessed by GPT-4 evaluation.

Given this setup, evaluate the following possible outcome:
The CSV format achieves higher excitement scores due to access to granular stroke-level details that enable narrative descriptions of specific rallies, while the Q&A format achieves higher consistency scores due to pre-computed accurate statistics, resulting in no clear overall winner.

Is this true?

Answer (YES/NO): NO